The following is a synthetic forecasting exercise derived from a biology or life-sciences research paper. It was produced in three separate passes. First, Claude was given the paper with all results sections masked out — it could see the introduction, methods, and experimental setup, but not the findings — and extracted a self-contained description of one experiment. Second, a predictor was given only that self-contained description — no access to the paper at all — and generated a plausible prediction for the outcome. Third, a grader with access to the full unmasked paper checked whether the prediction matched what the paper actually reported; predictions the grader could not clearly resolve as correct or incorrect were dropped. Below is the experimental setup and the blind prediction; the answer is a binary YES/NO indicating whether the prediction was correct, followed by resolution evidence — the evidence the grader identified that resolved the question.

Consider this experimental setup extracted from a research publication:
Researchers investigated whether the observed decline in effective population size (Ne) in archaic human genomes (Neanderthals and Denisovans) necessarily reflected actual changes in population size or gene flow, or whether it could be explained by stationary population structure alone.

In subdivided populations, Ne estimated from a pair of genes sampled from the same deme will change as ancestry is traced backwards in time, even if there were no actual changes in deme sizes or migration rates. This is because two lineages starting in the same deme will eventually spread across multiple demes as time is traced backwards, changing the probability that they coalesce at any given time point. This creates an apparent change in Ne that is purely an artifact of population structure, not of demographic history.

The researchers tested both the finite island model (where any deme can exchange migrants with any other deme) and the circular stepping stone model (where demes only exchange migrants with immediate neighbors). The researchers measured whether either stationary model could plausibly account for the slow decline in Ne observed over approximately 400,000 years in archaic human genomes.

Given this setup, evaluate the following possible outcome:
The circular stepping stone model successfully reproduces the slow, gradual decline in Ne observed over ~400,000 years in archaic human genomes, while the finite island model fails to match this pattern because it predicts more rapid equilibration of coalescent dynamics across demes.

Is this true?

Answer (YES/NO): NO